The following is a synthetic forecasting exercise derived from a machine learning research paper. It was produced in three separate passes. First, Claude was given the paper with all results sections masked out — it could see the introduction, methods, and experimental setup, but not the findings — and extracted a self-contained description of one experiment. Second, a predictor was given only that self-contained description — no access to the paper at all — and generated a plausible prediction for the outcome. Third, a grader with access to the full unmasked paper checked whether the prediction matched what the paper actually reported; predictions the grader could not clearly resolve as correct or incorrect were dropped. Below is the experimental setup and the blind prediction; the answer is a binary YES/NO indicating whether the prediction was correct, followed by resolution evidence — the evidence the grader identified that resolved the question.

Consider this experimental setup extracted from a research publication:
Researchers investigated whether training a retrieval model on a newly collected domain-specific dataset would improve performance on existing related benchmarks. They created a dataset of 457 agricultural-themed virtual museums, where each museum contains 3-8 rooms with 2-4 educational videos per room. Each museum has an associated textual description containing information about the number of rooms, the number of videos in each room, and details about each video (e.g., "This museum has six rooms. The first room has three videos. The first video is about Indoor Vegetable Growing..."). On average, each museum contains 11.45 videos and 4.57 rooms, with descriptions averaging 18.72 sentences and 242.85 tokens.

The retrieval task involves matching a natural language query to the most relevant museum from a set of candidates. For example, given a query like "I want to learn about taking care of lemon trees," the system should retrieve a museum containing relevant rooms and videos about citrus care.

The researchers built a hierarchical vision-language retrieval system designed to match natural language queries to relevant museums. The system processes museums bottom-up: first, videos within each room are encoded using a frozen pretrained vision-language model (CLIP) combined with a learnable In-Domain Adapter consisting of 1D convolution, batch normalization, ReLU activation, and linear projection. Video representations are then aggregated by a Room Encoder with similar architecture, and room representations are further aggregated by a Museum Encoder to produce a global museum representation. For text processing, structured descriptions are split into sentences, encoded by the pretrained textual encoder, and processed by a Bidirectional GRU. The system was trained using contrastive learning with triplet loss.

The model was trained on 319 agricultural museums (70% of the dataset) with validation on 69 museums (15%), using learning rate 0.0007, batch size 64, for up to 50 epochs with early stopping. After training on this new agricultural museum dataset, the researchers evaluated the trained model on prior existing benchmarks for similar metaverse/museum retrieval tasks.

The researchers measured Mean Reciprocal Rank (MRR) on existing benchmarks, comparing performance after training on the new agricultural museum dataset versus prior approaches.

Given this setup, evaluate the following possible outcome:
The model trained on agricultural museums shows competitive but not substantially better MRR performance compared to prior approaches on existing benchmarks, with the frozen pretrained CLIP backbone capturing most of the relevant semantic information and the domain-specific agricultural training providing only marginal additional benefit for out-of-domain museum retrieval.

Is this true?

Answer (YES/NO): NO